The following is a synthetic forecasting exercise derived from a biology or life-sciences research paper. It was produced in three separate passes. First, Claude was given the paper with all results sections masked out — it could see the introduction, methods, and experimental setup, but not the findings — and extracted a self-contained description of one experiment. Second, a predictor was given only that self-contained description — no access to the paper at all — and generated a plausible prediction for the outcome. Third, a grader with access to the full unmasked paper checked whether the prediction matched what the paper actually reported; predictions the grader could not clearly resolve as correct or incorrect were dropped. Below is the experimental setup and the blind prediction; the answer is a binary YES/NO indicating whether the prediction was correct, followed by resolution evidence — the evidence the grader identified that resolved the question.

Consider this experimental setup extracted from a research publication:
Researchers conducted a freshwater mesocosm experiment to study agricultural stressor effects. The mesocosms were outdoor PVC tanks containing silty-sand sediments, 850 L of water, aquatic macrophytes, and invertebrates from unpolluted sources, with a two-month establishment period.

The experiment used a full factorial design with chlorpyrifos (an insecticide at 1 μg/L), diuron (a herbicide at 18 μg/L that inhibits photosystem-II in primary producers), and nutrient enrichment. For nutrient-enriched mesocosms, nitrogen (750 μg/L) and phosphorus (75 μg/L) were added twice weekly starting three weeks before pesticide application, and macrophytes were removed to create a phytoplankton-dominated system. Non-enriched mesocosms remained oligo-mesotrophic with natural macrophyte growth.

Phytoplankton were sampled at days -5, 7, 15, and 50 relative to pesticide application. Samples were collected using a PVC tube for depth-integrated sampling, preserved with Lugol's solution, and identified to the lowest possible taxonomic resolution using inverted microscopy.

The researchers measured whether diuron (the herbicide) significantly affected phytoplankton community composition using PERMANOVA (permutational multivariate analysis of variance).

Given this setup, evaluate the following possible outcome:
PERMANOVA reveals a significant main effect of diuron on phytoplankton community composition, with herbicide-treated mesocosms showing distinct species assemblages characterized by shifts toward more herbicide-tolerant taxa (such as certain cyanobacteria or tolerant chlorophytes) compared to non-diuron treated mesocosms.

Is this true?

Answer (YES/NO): NO